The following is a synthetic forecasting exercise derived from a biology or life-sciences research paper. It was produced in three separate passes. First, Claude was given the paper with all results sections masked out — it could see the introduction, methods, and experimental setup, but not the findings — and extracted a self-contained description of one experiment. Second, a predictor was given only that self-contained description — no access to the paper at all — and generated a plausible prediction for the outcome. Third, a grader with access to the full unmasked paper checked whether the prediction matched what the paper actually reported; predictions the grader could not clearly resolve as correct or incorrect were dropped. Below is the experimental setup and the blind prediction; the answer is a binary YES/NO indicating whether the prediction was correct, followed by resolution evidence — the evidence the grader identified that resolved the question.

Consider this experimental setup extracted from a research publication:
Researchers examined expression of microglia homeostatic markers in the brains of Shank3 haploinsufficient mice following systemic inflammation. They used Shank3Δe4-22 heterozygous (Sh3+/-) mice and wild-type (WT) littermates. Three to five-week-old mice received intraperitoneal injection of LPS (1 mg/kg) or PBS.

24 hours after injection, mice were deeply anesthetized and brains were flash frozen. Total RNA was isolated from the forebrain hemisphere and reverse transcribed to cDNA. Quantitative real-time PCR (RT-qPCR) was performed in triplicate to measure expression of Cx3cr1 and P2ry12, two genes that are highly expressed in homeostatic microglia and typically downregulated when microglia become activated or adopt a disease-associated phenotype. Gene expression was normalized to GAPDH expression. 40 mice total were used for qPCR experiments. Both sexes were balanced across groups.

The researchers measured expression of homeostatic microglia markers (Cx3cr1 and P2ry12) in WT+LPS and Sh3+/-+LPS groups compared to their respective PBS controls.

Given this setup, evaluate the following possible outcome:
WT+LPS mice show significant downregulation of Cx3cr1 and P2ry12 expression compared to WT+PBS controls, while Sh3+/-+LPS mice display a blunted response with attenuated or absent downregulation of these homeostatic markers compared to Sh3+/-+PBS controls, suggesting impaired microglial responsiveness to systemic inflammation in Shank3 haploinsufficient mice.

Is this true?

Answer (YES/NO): NO